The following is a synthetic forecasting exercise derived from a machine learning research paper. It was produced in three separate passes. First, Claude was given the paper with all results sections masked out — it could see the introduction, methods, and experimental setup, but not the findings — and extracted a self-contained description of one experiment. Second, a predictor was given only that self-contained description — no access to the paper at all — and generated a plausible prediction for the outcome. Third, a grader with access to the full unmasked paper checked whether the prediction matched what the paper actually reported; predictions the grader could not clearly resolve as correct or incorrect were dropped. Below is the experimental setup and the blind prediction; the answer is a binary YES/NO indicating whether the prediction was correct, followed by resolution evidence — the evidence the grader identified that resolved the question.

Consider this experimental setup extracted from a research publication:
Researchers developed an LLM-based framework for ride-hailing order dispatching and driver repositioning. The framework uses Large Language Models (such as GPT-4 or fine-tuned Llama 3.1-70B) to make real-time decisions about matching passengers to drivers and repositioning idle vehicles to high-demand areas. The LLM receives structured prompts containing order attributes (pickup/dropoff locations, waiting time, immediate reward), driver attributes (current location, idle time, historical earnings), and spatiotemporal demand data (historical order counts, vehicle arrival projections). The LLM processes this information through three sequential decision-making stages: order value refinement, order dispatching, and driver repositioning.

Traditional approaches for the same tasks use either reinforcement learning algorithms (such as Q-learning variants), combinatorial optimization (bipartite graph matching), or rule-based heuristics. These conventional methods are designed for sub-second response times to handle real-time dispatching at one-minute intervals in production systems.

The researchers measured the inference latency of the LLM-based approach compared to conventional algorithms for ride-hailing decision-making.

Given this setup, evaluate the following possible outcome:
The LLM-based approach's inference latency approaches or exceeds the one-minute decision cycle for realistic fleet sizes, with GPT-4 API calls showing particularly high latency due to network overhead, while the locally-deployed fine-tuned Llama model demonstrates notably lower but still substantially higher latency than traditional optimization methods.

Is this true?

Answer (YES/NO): NO